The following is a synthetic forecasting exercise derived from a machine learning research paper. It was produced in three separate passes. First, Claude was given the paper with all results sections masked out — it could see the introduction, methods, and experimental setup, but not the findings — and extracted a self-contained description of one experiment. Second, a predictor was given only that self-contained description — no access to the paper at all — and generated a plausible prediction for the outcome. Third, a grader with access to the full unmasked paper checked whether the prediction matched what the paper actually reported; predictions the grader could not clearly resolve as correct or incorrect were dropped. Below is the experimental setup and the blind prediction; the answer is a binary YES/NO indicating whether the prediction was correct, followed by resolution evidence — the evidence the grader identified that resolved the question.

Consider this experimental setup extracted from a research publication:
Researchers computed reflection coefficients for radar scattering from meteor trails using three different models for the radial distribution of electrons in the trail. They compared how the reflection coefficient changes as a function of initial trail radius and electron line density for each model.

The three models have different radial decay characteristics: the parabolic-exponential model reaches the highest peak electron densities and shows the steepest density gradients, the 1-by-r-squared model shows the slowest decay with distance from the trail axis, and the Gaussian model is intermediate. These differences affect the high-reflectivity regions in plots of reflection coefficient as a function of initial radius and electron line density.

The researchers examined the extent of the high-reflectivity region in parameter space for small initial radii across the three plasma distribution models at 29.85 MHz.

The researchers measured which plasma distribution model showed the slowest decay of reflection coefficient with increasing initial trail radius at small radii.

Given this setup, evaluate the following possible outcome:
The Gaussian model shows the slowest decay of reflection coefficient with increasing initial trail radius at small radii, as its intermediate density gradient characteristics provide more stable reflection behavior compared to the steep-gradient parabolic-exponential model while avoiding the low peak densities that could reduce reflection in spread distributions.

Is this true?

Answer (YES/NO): NO